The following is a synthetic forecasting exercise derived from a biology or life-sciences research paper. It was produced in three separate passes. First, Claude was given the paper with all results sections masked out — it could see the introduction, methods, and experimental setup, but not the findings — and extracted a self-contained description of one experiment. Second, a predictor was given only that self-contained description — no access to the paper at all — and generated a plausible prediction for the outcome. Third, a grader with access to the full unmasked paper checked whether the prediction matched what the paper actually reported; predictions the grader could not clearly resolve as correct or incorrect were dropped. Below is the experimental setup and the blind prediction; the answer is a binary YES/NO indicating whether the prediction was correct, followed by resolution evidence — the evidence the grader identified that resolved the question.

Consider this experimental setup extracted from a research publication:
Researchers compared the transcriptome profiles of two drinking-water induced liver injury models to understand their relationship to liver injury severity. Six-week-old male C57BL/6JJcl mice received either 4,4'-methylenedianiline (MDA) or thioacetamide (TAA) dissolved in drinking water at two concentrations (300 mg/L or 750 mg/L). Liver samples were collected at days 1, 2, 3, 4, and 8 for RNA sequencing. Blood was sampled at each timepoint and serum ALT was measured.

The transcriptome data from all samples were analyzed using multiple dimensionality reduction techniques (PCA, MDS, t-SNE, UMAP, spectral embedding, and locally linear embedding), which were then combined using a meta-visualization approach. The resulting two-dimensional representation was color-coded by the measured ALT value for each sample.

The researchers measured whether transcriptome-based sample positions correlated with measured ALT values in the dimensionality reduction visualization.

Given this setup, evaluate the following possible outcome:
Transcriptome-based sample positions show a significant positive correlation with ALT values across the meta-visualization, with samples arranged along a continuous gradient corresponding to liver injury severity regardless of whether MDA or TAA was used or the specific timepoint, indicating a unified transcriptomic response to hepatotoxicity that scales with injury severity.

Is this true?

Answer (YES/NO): NO